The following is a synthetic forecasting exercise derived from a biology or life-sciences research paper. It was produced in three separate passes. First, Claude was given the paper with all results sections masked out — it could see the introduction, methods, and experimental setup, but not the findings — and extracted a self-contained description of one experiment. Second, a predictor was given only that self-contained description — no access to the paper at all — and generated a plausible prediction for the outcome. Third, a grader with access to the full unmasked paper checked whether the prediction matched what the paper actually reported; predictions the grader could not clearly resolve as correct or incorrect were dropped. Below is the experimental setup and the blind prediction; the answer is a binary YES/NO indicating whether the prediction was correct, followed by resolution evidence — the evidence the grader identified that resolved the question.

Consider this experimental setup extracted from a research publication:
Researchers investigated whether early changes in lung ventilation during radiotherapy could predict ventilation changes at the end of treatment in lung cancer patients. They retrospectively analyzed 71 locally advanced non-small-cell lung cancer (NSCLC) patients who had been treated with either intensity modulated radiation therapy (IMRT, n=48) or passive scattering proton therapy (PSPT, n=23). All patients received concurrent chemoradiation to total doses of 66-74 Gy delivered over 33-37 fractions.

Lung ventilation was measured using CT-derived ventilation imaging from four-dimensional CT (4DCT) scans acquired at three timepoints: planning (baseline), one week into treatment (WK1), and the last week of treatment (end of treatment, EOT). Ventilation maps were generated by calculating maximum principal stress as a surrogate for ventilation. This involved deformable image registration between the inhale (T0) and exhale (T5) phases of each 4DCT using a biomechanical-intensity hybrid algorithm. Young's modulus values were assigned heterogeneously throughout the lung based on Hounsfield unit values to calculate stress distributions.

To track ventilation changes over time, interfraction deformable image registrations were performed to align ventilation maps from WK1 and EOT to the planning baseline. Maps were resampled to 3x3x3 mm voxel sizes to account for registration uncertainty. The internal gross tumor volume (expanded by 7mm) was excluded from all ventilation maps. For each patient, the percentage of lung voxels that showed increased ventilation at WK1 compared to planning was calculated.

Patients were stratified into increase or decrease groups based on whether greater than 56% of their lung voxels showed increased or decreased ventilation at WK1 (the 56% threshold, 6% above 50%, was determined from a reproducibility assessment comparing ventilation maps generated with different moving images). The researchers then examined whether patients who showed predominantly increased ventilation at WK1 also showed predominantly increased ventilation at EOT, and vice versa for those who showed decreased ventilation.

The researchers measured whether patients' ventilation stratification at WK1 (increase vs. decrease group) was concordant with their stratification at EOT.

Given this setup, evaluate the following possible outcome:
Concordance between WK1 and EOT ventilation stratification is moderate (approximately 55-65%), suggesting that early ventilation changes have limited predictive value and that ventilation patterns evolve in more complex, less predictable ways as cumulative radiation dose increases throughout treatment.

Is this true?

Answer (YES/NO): NO